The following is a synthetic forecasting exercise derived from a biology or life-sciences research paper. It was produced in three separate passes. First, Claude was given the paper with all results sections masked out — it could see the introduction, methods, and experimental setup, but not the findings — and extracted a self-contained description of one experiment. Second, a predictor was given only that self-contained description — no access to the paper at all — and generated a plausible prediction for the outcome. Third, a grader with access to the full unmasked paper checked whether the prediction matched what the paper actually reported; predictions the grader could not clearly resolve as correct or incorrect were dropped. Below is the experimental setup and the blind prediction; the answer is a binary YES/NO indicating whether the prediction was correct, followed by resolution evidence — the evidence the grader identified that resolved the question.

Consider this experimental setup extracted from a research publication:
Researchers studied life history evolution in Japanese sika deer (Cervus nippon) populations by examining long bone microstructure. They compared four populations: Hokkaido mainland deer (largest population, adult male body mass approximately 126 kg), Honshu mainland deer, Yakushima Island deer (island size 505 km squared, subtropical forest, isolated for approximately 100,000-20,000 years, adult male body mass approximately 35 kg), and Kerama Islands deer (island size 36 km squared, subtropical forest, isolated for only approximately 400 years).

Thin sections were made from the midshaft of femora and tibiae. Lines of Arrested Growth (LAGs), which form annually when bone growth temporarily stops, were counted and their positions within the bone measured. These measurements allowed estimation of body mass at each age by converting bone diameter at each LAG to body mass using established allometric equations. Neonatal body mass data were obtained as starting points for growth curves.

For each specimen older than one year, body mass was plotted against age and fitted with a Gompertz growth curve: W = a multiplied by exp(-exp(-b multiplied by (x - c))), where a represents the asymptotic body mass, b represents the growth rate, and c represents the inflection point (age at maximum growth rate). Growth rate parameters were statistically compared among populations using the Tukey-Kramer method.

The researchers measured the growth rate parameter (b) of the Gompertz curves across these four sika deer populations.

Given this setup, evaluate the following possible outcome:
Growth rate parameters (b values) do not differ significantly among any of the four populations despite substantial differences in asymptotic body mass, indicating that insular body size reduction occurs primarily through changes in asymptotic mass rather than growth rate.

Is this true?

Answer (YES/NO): NO